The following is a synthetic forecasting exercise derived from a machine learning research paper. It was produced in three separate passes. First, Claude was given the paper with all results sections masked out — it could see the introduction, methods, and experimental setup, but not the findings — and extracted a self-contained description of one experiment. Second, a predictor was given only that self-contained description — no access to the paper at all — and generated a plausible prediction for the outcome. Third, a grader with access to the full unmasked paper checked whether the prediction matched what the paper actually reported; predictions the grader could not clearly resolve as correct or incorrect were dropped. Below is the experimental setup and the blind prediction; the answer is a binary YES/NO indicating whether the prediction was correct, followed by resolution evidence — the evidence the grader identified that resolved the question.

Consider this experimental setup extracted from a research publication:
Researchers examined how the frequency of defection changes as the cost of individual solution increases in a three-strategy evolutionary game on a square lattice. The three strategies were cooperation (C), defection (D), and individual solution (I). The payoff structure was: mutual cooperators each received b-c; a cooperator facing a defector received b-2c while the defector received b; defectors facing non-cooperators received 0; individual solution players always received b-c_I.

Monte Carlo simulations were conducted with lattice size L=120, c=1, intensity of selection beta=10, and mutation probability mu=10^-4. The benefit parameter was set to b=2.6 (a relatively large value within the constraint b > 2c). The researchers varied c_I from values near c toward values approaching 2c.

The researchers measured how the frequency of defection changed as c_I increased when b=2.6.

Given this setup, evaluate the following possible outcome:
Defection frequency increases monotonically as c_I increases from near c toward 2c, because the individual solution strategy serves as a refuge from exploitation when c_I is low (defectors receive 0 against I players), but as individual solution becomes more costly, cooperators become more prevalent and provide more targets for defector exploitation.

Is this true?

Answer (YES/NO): YES